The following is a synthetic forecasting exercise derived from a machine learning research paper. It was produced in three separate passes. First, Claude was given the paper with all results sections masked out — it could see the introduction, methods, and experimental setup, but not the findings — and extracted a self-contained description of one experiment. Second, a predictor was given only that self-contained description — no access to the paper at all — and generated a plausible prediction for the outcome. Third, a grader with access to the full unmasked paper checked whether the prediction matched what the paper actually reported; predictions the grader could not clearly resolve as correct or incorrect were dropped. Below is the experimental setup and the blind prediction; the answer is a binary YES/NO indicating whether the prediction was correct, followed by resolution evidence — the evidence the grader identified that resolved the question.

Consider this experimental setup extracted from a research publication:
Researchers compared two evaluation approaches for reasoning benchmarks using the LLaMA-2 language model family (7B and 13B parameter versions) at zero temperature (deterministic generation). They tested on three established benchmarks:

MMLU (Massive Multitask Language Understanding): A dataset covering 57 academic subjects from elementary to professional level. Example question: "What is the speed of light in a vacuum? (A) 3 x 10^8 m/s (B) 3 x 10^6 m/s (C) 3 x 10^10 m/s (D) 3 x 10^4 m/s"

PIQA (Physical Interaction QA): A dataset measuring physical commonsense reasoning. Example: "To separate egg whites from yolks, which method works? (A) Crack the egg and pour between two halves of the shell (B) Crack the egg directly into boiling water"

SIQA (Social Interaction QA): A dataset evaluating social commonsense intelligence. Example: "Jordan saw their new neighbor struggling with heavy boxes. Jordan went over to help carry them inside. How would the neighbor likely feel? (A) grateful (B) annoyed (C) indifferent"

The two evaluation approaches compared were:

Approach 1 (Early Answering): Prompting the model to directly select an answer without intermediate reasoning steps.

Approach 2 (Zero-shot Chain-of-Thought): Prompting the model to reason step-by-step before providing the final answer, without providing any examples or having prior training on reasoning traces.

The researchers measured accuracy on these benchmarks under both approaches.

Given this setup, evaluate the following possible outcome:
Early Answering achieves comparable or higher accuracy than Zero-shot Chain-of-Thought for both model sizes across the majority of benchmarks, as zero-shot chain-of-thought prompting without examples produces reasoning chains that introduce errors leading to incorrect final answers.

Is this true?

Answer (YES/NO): YES